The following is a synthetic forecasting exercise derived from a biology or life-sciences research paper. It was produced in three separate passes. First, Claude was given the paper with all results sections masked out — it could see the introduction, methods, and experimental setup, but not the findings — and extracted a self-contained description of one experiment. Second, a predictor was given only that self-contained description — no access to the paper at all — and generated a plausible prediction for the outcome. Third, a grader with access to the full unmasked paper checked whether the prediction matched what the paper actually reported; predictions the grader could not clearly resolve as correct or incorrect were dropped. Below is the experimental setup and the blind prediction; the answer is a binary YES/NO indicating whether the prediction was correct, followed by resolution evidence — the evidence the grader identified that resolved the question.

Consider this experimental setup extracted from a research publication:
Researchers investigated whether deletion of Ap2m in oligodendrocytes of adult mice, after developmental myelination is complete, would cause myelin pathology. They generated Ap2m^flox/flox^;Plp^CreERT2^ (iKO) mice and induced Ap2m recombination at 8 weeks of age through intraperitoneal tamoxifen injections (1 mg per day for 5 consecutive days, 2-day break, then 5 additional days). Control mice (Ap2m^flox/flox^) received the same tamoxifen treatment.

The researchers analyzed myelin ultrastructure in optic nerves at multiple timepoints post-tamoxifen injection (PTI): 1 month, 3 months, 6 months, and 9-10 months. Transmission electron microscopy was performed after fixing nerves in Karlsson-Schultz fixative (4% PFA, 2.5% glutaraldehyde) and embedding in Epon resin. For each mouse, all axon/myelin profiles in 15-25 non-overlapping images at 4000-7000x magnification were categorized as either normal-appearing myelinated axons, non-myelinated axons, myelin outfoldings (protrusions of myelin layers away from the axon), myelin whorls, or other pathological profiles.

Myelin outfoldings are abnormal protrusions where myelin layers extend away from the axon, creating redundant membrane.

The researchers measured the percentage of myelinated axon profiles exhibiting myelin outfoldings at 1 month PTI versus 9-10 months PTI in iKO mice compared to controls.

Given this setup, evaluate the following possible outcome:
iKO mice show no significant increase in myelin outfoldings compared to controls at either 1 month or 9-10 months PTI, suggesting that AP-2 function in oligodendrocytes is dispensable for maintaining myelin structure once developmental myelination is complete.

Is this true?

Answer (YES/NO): NO